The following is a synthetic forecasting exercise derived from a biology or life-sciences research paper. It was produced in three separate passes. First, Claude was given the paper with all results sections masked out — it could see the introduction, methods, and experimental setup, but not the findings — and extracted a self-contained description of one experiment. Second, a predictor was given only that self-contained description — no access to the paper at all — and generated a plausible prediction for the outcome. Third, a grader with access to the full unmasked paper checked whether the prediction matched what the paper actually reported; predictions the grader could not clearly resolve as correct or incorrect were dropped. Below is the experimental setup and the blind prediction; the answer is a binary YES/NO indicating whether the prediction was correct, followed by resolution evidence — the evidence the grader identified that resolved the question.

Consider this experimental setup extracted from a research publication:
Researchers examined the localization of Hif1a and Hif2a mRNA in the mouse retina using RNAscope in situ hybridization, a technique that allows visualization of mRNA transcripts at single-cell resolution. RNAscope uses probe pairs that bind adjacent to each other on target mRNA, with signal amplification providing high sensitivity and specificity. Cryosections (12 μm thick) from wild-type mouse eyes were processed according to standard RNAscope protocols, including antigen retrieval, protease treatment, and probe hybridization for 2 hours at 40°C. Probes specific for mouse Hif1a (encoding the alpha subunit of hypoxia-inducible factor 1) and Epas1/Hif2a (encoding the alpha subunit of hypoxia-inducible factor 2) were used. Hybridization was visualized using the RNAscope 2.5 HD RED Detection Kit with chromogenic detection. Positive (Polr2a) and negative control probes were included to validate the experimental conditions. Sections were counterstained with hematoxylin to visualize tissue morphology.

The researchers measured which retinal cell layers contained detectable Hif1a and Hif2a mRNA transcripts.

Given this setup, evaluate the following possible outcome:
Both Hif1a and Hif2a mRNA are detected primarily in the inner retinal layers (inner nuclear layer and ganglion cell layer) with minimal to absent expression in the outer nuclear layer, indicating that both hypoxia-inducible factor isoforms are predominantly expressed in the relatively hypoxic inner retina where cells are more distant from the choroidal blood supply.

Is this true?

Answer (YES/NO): NO